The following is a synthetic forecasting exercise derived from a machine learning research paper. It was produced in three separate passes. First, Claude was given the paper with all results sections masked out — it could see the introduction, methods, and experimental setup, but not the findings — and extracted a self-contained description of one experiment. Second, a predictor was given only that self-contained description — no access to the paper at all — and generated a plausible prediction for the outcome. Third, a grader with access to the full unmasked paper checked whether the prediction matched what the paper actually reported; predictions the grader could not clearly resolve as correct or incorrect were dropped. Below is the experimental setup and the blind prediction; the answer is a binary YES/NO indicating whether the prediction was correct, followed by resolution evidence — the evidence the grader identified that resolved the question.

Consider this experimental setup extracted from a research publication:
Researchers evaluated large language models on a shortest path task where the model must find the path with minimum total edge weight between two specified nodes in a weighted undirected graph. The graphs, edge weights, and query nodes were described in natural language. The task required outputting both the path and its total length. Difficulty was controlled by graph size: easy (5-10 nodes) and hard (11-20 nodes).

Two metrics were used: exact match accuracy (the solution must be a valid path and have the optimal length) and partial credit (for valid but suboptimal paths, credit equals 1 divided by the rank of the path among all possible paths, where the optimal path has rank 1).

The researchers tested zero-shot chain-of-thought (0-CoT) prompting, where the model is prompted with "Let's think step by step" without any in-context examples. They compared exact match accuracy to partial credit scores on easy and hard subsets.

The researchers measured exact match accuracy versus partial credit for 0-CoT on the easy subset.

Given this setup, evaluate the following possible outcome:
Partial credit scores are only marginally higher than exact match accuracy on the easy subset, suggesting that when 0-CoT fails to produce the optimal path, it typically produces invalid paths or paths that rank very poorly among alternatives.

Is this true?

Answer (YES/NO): NO